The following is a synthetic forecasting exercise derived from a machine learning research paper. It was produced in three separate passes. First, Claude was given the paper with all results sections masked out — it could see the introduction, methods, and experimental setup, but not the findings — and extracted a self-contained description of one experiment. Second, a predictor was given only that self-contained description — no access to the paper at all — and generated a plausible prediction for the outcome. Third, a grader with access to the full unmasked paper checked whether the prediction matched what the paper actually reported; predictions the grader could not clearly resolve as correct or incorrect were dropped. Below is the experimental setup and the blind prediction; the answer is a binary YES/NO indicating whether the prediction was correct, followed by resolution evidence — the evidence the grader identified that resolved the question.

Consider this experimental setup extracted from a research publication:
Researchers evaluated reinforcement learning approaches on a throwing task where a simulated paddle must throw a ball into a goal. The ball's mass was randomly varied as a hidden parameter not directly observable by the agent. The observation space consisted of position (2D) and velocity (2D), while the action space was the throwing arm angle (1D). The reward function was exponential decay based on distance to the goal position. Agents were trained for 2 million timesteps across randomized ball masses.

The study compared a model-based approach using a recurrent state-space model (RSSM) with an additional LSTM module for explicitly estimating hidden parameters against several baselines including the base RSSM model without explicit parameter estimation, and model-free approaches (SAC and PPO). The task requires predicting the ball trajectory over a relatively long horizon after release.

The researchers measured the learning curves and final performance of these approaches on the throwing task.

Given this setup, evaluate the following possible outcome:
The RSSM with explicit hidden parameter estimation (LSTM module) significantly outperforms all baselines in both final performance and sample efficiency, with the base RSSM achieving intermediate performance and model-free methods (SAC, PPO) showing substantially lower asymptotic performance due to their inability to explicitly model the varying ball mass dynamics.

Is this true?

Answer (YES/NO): NO